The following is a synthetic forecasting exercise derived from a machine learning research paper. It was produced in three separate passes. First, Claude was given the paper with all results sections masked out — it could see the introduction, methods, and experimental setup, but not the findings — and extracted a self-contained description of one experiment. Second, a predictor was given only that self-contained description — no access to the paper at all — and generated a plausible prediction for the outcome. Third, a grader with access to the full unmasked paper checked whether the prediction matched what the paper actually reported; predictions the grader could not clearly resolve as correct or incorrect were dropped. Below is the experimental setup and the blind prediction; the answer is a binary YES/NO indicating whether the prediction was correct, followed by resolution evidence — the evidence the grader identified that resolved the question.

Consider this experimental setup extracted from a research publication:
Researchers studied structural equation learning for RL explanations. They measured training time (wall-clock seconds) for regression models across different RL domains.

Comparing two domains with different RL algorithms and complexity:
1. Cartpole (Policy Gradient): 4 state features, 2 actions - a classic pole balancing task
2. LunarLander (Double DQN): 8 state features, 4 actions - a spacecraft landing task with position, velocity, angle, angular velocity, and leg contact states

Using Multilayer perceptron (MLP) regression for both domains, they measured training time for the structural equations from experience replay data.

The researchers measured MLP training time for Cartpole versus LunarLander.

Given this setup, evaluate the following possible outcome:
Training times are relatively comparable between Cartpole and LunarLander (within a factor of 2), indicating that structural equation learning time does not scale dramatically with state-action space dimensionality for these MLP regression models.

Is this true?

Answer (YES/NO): NO